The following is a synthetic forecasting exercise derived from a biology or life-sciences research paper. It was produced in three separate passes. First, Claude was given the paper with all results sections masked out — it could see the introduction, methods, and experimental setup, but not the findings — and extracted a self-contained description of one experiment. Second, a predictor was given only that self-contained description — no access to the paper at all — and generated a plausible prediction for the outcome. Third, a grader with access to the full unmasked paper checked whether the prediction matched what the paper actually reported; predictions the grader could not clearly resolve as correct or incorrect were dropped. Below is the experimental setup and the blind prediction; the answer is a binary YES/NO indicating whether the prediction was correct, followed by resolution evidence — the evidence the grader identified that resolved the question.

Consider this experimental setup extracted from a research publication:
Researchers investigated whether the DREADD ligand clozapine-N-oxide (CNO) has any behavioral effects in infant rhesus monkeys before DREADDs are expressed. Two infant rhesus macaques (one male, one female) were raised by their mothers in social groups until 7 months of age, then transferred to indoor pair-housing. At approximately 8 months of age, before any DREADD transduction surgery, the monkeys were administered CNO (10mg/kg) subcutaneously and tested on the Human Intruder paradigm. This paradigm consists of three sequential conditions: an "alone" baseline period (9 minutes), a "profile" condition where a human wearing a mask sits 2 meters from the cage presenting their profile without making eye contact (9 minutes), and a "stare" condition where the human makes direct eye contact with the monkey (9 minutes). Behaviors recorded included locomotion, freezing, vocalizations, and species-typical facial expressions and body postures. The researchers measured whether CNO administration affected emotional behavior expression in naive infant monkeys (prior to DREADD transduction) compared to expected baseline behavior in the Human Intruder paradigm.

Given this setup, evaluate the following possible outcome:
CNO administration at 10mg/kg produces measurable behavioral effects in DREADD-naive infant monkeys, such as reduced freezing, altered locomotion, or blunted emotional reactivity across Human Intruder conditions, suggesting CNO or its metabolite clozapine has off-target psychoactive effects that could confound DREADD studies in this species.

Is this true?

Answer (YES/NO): NO